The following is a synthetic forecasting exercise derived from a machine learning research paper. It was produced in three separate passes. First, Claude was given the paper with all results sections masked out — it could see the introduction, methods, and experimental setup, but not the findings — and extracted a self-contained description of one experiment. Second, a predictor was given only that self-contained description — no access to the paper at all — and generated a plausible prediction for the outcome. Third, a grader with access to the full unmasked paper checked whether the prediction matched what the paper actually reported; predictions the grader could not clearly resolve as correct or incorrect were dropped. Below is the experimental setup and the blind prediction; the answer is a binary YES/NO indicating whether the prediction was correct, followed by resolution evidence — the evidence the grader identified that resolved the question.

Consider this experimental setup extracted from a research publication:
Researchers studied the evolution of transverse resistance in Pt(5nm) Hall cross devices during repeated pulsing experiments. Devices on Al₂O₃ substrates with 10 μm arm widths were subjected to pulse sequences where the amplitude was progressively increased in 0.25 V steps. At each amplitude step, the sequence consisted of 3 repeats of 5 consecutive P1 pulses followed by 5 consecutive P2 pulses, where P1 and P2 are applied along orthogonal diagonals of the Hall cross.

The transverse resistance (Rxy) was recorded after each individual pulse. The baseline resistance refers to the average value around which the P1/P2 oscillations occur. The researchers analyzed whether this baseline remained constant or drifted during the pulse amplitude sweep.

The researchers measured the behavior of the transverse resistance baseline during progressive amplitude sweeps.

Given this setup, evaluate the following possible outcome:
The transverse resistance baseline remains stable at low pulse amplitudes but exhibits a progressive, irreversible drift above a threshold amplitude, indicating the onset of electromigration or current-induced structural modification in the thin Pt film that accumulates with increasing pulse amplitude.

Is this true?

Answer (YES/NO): NO